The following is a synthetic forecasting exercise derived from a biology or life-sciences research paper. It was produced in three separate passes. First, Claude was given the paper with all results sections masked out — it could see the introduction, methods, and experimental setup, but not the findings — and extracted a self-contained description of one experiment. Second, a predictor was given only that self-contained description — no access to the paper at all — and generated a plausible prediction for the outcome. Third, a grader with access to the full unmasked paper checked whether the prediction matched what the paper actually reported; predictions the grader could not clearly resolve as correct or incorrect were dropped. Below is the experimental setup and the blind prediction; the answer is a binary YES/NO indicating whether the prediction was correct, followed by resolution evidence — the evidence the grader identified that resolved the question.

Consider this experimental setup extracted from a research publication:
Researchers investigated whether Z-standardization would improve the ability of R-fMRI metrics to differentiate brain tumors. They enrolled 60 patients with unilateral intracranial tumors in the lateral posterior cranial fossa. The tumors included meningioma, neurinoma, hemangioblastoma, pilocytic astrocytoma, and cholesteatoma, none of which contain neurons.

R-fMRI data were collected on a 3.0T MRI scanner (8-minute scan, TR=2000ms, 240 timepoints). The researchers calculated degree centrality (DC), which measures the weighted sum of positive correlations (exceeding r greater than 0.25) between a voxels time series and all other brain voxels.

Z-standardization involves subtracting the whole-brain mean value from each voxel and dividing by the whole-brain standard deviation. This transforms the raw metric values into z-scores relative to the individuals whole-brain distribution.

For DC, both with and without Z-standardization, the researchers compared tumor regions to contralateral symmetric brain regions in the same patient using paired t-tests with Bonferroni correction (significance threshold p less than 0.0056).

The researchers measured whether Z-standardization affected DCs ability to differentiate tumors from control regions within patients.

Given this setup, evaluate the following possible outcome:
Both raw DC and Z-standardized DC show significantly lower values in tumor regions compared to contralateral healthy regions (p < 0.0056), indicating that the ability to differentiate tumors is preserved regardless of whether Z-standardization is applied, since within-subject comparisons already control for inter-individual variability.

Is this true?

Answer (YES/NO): NO